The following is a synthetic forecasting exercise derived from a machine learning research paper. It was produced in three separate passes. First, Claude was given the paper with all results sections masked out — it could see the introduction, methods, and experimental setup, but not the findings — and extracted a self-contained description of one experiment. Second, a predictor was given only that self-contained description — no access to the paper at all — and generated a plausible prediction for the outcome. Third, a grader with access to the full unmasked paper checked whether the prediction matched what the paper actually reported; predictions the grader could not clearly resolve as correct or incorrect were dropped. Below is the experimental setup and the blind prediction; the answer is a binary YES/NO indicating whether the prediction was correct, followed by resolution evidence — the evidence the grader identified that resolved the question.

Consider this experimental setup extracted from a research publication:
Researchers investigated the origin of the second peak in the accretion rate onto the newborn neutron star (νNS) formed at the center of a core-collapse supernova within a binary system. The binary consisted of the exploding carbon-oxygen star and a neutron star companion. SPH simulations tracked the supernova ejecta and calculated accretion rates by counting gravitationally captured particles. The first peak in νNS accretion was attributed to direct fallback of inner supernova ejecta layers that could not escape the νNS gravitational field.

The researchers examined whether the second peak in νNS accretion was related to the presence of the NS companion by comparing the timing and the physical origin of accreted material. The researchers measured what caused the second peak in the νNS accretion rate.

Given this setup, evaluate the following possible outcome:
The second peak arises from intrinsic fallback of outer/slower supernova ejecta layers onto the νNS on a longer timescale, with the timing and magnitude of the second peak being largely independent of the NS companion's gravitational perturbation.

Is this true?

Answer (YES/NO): NO